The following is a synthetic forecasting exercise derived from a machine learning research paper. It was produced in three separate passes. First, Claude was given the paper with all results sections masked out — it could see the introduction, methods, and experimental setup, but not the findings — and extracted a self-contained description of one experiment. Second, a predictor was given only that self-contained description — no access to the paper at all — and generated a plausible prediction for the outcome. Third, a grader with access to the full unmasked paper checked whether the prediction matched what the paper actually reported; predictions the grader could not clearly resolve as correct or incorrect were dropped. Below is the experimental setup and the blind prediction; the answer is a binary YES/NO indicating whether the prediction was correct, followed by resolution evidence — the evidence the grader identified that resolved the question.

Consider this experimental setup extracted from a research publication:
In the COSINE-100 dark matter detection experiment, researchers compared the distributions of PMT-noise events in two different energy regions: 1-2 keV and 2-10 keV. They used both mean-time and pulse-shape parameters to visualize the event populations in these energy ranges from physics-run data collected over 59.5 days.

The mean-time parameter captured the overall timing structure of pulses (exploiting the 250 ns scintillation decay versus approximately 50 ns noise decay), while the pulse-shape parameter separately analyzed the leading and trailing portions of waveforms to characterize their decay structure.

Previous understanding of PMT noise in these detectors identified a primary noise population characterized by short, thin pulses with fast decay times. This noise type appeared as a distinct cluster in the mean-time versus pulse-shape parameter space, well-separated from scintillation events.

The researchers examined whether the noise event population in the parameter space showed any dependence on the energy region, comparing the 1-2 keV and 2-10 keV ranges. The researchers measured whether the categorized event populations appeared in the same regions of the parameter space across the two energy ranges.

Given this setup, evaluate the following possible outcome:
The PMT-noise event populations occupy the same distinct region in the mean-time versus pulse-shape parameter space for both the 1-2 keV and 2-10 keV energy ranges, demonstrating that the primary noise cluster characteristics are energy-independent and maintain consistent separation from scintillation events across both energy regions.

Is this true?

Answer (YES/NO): NO